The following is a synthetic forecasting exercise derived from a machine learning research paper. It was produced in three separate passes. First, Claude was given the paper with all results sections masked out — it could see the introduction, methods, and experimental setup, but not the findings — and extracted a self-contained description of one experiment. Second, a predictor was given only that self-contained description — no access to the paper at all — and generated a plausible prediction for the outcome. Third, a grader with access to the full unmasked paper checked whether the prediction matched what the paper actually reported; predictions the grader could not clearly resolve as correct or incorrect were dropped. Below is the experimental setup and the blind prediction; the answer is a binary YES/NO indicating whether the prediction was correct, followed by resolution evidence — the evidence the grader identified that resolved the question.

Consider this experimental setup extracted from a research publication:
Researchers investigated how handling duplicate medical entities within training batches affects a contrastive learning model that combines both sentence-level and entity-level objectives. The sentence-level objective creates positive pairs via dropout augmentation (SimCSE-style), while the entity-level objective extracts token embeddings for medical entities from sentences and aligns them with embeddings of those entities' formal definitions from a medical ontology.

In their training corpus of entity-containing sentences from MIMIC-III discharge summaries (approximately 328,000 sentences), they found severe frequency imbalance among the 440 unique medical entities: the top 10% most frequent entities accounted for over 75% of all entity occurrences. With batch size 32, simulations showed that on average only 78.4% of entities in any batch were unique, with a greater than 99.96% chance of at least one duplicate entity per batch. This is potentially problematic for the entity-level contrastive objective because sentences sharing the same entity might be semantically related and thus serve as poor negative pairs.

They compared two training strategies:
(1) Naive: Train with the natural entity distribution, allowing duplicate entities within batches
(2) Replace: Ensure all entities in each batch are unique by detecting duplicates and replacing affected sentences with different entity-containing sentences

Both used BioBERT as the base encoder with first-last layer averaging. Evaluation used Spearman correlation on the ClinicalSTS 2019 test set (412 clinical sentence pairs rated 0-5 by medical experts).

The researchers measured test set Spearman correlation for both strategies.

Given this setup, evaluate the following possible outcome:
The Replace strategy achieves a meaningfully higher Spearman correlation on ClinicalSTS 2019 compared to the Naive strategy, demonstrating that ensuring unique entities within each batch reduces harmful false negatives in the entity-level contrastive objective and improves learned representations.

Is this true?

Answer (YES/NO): YES